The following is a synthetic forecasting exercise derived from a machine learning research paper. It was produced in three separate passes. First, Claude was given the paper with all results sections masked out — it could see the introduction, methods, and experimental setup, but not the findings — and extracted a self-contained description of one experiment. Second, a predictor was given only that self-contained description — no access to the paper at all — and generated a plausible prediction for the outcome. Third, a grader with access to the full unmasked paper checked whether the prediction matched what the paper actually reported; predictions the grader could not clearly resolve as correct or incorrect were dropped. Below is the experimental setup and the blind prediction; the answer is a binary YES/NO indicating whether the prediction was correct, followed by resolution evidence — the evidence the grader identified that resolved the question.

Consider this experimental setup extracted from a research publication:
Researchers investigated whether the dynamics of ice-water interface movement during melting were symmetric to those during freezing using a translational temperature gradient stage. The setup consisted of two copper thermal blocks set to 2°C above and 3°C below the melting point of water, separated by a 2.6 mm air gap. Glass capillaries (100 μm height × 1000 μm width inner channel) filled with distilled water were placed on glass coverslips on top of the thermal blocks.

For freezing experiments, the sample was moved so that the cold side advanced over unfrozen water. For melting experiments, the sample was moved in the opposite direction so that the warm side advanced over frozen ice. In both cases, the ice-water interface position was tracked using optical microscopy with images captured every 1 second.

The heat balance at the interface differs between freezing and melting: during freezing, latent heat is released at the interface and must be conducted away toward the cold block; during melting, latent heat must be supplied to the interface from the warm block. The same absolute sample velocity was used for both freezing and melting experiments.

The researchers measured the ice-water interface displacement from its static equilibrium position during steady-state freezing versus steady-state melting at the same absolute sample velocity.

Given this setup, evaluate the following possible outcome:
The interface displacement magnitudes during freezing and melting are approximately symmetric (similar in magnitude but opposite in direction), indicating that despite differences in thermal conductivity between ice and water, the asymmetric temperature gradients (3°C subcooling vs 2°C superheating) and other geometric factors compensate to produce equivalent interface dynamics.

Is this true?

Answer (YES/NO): NO